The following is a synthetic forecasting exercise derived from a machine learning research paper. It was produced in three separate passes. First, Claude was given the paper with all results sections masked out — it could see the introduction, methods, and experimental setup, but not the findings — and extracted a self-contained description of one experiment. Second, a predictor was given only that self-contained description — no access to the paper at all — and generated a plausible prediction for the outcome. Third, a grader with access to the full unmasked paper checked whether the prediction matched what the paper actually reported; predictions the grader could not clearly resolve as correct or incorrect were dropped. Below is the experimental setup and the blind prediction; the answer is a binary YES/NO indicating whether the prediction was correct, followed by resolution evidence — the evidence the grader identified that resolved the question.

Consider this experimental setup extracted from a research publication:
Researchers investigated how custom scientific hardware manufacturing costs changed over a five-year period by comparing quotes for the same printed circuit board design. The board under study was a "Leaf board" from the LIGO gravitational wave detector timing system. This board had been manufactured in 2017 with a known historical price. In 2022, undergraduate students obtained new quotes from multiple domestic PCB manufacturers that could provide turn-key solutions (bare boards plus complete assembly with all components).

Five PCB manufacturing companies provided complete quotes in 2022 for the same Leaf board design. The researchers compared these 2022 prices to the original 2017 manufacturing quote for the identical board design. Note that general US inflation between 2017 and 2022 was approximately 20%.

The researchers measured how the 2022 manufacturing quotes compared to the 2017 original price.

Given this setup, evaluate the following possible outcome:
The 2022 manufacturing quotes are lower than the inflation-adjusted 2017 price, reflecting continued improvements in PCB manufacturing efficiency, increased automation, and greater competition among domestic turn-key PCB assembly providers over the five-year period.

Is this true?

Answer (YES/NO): NO